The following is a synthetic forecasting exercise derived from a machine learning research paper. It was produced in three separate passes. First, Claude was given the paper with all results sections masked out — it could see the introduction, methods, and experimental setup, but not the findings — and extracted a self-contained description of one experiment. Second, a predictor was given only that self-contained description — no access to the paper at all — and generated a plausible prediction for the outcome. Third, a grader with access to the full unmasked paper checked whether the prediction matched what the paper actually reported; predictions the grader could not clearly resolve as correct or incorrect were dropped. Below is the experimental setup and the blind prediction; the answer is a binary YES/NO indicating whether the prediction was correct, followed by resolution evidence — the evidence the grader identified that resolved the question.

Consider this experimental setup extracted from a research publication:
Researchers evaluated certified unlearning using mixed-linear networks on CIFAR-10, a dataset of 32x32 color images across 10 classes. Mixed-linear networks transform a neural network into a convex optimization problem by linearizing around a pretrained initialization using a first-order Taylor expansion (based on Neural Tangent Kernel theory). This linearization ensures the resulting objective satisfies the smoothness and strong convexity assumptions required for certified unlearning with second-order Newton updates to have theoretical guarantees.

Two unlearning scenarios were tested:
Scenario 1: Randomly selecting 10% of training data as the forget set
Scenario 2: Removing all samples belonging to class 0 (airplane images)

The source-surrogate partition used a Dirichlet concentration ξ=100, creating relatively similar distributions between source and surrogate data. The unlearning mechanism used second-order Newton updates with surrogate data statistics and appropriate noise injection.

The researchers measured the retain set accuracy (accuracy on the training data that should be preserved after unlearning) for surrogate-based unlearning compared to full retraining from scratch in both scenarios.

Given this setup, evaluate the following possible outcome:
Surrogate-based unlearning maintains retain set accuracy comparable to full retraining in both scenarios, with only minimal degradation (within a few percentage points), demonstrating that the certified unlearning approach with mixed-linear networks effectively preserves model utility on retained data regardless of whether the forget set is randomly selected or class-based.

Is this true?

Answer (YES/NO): YES